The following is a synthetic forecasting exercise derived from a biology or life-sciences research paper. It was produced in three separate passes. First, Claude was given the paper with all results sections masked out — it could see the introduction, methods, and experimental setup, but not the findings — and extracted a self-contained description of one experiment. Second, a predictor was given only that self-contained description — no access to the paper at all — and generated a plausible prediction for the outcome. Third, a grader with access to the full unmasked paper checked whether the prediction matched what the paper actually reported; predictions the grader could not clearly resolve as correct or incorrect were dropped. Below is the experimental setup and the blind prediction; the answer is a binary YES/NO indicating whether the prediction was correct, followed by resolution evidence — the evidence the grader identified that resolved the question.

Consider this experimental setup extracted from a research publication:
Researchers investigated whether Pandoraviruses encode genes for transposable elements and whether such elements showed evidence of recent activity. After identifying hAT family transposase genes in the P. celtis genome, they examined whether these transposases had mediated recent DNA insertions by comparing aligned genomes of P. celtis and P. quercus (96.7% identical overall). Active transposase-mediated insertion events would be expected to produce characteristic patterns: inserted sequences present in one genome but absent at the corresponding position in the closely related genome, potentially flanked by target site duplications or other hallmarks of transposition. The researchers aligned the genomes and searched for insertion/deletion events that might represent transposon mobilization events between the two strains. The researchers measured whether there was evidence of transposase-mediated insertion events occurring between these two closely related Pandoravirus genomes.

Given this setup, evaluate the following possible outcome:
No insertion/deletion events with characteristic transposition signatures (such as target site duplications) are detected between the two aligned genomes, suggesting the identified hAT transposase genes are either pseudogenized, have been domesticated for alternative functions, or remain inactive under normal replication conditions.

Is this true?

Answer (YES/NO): NO